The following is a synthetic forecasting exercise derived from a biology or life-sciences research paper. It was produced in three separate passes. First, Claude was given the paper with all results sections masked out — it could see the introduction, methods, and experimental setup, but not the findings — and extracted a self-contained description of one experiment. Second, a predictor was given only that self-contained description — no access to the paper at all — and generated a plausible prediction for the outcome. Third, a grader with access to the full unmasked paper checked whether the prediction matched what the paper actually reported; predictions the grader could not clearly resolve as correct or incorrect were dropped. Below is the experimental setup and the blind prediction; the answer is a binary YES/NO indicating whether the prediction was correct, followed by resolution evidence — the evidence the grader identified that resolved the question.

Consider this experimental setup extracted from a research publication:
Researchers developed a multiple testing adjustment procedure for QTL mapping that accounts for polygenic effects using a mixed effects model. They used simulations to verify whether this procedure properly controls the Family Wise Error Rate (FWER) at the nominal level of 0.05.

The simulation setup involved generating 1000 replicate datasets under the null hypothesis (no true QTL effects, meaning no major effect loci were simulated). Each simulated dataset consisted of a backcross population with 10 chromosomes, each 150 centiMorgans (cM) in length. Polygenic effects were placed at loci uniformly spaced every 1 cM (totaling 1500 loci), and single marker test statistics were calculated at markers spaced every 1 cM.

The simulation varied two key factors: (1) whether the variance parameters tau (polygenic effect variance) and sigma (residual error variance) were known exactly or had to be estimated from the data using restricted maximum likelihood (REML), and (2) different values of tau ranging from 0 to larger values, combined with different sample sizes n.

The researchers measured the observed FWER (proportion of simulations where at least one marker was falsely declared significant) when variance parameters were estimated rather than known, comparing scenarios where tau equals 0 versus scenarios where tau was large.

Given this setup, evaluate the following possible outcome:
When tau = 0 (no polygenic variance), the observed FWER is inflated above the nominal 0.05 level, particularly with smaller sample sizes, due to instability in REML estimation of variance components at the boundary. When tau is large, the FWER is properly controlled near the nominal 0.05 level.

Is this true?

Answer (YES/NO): NO